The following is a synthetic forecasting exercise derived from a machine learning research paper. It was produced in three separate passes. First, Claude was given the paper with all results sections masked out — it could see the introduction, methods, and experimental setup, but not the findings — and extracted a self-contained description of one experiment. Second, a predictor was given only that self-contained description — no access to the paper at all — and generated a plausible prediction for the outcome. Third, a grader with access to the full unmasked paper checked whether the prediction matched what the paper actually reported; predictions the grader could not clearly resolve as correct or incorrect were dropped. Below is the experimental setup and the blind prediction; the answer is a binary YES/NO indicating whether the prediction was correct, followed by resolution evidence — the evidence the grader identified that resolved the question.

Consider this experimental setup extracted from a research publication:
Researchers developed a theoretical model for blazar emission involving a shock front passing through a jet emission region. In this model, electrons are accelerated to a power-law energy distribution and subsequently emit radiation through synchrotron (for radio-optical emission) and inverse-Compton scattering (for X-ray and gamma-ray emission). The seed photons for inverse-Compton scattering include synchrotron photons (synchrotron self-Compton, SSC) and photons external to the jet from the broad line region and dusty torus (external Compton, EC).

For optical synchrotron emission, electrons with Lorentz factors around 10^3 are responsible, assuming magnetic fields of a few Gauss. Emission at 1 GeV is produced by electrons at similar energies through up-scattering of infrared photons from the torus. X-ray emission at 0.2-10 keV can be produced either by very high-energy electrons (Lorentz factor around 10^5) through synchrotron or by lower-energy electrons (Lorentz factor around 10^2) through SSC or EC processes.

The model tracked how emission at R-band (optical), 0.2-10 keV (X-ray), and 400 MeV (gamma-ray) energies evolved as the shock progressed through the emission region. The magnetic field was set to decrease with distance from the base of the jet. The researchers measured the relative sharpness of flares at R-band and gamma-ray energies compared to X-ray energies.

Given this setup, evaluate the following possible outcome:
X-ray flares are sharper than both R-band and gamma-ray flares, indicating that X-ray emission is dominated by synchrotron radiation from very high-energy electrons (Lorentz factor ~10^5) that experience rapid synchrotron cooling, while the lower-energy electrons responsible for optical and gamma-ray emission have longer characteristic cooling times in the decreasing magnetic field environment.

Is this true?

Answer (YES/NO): NO